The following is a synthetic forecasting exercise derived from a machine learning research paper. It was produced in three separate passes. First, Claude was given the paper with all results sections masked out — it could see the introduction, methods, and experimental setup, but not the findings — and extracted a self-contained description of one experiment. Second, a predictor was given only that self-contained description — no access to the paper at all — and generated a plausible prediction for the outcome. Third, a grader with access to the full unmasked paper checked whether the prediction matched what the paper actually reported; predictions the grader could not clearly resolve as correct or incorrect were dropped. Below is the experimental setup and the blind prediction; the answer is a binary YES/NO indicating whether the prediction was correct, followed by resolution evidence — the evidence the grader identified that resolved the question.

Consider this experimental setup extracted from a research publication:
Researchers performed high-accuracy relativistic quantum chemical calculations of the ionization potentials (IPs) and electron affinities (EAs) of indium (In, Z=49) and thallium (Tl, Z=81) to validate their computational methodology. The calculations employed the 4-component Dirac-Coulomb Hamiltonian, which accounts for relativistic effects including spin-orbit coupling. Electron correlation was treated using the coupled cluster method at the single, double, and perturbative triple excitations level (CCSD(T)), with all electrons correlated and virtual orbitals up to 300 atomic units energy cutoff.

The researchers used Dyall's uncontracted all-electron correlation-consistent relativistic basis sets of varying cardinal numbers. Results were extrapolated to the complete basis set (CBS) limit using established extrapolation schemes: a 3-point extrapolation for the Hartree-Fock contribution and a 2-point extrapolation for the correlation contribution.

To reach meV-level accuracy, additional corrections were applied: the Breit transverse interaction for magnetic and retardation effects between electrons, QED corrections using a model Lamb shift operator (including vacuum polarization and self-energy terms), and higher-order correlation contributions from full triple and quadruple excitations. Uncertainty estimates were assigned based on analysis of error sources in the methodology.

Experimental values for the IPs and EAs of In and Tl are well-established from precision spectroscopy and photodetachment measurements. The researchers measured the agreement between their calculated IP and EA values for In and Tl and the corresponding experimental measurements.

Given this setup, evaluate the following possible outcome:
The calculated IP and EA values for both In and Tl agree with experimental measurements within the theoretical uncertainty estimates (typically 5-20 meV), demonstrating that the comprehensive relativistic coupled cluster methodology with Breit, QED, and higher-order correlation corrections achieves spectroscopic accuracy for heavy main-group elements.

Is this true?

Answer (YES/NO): NO